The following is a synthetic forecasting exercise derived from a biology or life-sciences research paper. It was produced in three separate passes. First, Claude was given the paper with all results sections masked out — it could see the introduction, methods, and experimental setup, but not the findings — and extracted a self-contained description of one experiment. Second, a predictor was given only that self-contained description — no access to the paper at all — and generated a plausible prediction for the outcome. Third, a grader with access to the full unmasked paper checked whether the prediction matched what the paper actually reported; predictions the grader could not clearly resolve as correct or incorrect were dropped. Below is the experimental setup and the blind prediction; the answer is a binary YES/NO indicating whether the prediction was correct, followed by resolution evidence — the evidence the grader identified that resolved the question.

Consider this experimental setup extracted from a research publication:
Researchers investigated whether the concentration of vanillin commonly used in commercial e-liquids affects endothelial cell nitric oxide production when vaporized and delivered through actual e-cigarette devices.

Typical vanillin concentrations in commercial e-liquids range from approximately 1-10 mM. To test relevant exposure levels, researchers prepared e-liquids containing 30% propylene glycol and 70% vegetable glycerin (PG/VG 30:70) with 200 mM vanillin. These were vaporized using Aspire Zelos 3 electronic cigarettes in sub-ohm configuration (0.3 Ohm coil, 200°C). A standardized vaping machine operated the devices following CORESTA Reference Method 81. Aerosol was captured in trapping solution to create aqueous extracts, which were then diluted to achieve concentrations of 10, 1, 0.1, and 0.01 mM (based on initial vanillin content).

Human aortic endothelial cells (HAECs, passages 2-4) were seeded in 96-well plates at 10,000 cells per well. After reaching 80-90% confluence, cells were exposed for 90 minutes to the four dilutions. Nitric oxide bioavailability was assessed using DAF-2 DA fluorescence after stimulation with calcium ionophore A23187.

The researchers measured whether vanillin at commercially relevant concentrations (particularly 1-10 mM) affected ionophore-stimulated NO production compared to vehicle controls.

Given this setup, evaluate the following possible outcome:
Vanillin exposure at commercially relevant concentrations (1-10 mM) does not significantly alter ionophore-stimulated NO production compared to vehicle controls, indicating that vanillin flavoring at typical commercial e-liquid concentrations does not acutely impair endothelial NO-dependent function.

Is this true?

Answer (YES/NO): YES